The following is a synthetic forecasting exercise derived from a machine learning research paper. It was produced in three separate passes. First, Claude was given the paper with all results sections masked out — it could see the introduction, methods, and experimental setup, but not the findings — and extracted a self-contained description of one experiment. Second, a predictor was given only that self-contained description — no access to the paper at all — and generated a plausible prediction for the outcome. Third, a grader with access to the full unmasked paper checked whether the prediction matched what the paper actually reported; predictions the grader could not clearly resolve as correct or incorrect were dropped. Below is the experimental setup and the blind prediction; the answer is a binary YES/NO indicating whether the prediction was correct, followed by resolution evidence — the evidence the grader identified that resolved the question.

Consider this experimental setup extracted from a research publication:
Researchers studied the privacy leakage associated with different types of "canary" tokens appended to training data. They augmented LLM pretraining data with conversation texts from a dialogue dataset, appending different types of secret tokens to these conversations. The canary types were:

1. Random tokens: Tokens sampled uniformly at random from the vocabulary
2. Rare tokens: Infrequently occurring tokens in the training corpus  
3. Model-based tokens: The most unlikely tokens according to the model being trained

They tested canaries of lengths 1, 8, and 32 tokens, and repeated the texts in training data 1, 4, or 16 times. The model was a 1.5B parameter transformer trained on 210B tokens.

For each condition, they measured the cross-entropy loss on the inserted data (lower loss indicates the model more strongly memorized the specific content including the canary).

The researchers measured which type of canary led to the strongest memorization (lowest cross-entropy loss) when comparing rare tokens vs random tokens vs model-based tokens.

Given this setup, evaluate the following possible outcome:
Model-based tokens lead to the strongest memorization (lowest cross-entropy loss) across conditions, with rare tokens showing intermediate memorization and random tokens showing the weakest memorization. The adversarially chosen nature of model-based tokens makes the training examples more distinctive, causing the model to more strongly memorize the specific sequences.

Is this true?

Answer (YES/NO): NO